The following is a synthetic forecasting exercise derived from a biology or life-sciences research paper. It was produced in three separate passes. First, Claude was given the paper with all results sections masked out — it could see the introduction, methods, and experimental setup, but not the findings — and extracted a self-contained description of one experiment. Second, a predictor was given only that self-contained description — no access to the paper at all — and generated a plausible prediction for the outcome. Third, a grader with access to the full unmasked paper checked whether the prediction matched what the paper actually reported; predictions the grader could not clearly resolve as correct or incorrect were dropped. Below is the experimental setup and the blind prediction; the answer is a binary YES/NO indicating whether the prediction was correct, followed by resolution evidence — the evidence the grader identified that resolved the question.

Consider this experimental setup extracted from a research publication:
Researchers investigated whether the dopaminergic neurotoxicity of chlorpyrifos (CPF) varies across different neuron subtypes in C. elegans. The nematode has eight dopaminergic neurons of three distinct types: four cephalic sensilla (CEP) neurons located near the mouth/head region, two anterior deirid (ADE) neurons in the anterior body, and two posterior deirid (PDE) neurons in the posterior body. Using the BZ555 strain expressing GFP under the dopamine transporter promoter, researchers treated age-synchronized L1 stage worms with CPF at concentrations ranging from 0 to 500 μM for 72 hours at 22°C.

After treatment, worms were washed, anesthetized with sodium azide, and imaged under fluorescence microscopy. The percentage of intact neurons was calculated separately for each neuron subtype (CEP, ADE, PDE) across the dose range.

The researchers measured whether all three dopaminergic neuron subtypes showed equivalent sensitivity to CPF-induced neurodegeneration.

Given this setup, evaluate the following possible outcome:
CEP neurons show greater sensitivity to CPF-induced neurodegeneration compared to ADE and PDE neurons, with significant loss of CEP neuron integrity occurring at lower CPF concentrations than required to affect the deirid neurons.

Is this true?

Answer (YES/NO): NO